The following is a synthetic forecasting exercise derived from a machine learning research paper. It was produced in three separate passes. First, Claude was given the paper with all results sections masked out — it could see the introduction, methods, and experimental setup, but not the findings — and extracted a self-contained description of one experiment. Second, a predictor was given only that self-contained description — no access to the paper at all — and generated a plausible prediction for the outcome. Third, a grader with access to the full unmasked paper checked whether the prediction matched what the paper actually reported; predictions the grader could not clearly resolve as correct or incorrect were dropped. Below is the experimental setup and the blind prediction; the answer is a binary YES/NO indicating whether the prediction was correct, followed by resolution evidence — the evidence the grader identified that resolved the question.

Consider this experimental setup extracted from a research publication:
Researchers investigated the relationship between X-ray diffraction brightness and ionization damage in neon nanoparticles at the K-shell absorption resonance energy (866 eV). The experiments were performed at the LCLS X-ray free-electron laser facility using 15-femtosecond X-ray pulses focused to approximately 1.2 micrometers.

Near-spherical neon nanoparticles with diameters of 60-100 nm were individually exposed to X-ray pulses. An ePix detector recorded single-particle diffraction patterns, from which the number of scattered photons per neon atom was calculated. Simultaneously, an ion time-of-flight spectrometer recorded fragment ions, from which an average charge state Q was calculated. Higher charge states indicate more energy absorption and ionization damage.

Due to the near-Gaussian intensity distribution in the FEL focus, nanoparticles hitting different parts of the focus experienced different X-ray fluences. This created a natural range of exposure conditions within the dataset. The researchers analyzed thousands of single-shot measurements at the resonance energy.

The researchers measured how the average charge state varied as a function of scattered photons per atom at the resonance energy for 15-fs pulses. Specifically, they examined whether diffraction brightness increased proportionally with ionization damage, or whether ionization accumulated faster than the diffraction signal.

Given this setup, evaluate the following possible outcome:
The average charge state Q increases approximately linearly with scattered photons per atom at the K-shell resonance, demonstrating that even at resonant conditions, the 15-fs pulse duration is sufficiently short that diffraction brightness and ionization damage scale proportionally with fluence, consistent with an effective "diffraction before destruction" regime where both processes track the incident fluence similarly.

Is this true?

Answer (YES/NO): NO